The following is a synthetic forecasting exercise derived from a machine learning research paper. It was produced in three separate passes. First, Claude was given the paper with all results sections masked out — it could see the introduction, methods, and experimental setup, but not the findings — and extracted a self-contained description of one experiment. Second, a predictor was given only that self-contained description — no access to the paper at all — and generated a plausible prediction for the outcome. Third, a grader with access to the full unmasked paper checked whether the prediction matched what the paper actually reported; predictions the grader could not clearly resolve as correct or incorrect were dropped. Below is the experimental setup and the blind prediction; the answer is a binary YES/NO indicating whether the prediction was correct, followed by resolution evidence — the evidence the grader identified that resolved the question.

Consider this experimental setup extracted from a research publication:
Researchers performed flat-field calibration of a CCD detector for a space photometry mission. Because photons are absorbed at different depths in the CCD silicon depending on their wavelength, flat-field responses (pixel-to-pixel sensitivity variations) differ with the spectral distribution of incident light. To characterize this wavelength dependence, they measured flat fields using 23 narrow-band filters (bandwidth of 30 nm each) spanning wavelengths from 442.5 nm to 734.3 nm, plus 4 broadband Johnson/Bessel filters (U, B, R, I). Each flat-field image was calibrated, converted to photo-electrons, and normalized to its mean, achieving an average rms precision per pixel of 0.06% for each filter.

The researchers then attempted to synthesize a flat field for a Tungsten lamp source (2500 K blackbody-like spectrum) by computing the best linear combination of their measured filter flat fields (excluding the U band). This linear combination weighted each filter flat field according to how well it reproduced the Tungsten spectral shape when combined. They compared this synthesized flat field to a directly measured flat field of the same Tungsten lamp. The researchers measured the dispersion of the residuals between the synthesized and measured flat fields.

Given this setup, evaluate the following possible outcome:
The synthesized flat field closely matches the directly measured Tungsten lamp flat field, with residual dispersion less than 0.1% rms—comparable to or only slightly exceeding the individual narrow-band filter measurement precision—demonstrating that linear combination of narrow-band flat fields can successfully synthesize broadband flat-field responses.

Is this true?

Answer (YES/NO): YES